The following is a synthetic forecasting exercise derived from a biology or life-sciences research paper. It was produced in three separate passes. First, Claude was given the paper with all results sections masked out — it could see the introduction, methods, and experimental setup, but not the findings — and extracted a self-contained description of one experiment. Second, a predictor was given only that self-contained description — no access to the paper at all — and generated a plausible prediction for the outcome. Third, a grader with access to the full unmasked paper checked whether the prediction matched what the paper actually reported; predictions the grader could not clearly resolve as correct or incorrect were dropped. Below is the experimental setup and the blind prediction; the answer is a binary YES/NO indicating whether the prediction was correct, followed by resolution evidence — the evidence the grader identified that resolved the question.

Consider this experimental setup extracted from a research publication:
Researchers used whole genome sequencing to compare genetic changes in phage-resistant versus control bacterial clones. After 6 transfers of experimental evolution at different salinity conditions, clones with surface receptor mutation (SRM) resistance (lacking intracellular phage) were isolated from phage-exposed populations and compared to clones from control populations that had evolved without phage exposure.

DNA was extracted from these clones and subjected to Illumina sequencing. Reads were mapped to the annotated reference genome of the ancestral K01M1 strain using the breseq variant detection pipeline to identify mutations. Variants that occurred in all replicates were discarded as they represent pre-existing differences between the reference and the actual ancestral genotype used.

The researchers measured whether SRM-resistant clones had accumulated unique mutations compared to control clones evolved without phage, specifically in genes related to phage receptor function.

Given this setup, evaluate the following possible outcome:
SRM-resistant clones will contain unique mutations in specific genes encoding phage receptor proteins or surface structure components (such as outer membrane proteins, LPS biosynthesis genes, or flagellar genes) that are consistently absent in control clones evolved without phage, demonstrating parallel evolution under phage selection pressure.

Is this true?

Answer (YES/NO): YES